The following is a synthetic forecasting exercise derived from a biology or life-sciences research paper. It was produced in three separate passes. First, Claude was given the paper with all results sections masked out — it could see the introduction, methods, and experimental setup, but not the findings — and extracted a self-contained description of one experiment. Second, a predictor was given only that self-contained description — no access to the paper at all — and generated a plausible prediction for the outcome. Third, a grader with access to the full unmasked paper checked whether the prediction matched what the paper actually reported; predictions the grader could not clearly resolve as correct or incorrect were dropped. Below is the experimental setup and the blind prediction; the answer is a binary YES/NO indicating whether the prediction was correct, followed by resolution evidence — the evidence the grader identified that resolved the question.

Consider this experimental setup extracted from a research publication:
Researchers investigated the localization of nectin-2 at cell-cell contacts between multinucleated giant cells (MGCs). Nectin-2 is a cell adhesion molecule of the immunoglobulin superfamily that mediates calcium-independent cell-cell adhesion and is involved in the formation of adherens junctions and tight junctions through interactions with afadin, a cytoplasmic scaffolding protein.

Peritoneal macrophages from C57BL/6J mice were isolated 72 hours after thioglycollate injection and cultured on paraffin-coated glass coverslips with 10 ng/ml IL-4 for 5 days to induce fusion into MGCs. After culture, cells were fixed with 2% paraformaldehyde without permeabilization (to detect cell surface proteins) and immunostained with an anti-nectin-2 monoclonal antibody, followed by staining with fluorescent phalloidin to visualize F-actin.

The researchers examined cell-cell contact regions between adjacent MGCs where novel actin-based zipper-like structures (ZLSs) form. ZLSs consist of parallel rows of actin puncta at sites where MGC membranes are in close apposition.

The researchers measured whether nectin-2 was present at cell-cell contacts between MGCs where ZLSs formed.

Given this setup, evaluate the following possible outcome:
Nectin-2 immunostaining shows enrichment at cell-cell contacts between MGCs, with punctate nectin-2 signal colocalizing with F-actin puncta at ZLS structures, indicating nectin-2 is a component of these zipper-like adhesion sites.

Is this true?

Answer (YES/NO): NO